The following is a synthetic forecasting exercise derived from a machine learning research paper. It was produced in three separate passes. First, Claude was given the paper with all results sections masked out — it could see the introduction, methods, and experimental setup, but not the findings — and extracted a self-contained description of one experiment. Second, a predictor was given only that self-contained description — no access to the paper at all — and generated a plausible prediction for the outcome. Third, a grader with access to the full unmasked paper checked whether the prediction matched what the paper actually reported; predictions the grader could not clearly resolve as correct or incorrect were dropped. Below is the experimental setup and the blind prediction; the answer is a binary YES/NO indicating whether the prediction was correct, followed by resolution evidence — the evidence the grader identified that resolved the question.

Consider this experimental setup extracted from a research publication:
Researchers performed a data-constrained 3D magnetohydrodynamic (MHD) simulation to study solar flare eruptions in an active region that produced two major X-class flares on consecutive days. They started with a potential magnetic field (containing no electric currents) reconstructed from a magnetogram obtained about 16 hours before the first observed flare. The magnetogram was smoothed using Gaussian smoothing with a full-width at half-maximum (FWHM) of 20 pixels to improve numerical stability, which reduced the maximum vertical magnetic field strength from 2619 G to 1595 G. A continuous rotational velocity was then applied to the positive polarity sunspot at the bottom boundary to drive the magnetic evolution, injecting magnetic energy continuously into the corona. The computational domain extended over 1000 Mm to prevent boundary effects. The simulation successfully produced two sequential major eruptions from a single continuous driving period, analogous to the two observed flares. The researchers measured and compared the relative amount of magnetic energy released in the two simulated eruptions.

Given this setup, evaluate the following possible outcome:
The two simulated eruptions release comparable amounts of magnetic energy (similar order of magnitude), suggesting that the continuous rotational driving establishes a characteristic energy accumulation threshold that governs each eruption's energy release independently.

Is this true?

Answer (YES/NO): NO